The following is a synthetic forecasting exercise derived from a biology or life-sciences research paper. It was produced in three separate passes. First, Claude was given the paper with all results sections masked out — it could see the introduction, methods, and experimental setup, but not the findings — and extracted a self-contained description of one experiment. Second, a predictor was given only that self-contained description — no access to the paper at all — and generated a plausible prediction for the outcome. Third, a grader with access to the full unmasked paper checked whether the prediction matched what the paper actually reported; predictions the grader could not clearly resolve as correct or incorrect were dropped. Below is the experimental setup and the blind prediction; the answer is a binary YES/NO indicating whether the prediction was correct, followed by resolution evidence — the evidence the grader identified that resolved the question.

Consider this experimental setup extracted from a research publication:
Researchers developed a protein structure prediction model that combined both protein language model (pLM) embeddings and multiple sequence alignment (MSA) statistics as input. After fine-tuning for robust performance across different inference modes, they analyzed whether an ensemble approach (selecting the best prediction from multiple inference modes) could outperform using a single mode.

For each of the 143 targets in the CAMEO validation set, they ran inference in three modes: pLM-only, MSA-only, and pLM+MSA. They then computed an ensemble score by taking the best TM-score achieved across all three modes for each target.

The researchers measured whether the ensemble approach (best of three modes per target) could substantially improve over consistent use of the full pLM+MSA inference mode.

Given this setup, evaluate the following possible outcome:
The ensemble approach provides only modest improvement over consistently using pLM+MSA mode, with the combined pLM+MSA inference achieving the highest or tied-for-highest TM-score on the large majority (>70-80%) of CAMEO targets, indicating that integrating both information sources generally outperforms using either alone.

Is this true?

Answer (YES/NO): NO